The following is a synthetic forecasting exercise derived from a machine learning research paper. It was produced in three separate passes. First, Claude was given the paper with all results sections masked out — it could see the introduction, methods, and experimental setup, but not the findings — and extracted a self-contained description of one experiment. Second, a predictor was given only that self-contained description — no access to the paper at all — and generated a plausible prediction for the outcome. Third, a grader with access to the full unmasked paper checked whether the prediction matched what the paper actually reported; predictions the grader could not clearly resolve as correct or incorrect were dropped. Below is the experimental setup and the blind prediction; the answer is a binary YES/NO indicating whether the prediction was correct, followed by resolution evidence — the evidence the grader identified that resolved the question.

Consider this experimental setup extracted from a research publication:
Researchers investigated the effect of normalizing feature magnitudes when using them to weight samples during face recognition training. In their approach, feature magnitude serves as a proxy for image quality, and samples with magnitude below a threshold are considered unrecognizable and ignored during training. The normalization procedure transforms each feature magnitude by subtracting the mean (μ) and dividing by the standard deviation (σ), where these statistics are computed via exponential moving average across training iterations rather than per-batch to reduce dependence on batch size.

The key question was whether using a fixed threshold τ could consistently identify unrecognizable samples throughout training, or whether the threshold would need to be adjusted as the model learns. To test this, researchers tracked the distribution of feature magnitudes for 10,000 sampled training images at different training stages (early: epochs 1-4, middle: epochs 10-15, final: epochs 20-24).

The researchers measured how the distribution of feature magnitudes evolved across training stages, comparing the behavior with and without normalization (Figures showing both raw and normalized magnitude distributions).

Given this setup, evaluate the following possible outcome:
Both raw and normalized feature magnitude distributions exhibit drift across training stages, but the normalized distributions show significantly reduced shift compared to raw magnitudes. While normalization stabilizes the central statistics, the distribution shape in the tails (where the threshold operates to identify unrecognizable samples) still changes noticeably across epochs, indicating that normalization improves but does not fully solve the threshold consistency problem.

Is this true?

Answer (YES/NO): NO